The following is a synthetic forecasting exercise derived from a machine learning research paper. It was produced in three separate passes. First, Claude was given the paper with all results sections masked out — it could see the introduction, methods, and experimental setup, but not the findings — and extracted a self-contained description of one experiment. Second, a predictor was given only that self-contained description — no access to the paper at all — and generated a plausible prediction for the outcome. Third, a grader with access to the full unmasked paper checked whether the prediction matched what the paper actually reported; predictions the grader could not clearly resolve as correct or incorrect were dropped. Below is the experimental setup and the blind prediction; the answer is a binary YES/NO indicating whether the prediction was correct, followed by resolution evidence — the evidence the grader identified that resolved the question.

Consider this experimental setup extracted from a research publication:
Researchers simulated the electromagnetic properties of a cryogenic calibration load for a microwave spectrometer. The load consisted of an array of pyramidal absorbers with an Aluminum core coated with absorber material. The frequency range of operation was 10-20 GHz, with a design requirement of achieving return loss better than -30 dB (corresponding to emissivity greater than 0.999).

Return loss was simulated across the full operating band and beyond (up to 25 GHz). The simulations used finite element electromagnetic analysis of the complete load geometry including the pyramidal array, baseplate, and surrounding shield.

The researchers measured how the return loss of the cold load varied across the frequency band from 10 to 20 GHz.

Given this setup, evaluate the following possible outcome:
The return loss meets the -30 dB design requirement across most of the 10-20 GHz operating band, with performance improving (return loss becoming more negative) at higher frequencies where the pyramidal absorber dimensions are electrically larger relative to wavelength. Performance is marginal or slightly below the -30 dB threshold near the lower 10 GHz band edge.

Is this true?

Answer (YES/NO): NO